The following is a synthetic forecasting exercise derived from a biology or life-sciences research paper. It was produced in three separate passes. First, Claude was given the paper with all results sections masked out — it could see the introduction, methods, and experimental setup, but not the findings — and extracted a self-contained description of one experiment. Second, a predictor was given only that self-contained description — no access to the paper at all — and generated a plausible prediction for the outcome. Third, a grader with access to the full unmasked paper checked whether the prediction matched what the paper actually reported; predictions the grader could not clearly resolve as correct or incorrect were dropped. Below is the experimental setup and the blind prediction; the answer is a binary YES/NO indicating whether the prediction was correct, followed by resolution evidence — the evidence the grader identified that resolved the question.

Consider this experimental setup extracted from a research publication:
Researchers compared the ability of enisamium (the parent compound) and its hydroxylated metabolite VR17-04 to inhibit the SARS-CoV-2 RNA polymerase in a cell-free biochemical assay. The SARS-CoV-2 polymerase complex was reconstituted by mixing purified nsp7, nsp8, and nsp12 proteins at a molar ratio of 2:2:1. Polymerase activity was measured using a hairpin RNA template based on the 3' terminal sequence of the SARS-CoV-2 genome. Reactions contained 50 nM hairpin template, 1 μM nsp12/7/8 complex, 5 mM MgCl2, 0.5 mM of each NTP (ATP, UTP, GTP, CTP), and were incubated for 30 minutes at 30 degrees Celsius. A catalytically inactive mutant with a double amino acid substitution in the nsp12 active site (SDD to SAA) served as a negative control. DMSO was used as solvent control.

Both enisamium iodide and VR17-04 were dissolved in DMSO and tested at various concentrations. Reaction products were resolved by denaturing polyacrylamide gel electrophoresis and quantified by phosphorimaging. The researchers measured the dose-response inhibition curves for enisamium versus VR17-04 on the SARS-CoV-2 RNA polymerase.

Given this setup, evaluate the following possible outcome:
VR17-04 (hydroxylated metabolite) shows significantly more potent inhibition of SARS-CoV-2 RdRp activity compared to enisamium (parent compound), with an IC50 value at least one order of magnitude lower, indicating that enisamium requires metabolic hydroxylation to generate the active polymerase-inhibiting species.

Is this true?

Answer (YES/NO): YES